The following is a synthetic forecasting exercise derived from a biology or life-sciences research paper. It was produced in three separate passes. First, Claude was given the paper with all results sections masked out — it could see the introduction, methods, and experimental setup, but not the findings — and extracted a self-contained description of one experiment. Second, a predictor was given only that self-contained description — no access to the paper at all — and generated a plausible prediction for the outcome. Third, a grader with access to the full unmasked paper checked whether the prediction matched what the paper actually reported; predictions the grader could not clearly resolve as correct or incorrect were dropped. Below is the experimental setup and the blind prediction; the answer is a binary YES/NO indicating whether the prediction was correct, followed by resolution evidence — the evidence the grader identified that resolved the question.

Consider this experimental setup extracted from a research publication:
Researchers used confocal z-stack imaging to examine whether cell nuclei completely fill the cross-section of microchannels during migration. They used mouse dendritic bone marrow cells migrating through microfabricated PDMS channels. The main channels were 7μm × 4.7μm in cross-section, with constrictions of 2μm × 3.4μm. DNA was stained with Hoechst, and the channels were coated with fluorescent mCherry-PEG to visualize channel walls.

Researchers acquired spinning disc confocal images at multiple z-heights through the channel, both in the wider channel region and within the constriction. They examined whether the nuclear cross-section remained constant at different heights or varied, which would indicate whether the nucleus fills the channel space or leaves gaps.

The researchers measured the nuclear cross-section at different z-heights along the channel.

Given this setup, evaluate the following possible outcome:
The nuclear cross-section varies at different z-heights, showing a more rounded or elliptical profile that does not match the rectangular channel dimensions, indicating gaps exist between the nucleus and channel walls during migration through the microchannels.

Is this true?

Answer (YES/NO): NO